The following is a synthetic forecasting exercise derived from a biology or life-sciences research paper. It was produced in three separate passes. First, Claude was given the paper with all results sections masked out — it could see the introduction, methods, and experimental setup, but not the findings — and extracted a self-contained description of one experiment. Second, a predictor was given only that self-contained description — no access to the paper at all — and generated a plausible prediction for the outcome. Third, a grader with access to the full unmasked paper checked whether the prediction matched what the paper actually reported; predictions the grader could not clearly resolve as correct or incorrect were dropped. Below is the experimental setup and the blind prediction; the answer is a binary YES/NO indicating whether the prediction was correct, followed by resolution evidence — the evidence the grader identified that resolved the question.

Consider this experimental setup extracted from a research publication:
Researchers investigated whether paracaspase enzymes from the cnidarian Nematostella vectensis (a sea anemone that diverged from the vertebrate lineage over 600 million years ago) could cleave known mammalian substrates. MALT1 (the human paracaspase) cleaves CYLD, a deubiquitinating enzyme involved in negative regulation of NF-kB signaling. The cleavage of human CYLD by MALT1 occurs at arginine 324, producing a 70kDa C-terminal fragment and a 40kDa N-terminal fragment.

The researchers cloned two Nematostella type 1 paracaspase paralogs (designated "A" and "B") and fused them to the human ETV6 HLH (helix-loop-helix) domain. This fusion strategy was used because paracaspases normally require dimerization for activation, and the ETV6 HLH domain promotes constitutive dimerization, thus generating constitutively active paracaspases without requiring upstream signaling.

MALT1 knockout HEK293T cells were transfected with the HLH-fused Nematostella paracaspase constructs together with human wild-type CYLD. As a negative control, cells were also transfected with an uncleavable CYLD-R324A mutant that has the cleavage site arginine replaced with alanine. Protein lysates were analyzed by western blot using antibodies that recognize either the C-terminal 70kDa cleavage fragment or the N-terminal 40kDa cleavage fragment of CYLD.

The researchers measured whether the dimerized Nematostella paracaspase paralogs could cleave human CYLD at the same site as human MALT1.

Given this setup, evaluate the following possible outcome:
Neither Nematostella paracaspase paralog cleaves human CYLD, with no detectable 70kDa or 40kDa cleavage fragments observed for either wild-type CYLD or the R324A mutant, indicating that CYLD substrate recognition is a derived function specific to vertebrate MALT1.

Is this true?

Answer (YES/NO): NO